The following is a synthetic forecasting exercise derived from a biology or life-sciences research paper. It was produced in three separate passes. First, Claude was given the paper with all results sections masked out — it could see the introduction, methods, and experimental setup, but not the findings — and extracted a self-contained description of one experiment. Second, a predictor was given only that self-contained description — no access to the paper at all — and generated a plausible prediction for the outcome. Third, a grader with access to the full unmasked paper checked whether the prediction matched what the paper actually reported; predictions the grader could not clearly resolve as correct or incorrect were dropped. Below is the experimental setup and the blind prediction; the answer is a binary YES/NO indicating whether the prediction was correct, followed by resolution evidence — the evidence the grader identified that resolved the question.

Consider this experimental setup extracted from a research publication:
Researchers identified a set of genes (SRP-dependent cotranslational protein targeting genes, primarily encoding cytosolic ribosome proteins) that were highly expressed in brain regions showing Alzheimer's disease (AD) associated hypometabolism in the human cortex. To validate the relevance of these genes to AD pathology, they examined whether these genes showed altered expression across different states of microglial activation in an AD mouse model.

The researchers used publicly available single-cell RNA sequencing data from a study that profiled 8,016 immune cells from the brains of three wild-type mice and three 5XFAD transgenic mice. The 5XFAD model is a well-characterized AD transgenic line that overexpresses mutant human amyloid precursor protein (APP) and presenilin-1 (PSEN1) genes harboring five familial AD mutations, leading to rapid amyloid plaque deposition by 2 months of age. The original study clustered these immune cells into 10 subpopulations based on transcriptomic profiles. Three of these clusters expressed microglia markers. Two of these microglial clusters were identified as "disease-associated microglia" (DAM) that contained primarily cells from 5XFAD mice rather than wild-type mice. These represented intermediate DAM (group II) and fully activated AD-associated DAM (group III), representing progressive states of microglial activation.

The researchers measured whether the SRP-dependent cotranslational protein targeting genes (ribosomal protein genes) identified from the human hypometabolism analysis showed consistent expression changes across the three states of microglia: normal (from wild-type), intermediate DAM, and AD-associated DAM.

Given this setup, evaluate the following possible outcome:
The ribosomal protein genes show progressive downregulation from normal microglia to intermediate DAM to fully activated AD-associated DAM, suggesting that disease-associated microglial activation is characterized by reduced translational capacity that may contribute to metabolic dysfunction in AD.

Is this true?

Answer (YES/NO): NO